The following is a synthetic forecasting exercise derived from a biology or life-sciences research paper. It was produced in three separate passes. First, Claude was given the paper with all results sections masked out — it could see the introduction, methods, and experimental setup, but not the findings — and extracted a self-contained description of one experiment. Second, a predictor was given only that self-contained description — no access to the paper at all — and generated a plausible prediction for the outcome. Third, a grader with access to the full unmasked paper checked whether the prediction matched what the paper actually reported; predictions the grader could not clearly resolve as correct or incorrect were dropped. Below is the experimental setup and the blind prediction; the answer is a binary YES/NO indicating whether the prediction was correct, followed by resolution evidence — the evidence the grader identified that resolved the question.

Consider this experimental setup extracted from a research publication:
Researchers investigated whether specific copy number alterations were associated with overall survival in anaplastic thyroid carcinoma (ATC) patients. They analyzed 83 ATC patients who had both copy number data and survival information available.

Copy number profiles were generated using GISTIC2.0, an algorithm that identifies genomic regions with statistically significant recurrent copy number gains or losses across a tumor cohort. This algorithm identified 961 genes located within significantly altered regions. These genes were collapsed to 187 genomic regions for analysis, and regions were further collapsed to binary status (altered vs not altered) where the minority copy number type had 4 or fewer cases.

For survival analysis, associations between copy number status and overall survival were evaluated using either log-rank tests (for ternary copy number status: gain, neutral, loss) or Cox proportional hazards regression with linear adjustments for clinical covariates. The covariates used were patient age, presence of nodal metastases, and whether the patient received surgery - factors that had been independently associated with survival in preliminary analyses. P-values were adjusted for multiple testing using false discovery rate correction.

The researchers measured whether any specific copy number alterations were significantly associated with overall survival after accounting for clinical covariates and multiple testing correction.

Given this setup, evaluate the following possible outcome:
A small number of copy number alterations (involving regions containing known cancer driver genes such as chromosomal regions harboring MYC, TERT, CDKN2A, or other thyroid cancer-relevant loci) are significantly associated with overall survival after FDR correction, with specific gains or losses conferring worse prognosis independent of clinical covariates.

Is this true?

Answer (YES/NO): NO